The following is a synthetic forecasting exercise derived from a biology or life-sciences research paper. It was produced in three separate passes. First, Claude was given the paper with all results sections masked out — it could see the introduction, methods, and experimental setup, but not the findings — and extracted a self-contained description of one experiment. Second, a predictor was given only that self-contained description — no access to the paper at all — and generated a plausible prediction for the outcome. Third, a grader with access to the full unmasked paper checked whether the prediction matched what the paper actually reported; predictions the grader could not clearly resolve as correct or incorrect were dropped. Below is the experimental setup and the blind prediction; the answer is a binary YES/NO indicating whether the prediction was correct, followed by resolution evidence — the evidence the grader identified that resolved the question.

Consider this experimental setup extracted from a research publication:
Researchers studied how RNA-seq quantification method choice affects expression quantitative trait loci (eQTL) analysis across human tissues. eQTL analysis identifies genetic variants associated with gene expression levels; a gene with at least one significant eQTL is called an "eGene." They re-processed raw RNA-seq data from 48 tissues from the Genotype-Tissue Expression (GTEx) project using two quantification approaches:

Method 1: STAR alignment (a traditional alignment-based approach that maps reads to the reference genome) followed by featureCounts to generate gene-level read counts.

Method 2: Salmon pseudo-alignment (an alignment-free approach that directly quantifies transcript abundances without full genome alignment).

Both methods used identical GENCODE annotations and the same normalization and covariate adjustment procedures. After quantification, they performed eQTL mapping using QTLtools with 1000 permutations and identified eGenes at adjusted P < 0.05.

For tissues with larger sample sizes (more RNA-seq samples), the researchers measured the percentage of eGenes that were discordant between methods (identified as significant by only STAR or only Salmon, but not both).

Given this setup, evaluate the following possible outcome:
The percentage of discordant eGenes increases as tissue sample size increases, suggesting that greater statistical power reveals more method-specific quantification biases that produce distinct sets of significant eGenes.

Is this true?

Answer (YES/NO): NO